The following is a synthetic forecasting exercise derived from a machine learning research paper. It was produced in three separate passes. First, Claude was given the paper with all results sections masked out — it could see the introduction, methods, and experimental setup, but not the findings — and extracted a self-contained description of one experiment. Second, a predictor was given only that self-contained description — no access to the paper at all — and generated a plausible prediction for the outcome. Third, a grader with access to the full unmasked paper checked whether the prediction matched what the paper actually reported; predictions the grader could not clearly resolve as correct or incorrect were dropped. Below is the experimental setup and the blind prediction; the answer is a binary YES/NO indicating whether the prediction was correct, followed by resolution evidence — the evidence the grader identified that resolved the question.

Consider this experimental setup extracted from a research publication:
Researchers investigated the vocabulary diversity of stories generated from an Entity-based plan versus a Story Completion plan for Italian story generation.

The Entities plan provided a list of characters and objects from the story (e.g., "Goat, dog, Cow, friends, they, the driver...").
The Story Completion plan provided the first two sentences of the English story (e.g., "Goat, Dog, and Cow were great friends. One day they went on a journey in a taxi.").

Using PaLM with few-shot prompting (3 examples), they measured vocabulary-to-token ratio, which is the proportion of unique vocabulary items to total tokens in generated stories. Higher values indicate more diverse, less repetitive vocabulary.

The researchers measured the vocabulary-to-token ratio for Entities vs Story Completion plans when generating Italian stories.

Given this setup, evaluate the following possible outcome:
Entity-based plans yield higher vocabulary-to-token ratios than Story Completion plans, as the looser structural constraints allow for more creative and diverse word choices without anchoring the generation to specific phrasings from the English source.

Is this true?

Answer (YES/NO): NO